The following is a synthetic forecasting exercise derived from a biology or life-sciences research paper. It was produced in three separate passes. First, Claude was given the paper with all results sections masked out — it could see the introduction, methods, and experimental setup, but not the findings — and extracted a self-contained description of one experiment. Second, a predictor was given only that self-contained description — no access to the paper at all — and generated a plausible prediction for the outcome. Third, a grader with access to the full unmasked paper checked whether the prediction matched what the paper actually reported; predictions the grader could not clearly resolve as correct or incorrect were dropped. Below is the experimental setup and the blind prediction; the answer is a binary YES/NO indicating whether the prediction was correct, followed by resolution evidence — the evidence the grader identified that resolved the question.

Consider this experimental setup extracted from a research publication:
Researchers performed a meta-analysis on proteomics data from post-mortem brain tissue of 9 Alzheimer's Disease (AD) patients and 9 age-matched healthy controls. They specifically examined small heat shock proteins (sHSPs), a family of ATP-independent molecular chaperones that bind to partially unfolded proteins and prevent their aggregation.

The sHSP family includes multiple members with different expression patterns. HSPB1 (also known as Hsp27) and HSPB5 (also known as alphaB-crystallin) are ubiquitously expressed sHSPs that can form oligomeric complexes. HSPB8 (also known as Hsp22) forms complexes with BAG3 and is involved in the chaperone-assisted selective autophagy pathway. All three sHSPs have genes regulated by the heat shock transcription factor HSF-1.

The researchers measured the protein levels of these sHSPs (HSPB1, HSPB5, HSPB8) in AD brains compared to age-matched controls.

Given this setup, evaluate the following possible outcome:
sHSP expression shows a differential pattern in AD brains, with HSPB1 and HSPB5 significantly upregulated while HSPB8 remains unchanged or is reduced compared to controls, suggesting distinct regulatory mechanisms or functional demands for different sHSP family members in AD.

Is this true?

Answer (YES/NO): NO